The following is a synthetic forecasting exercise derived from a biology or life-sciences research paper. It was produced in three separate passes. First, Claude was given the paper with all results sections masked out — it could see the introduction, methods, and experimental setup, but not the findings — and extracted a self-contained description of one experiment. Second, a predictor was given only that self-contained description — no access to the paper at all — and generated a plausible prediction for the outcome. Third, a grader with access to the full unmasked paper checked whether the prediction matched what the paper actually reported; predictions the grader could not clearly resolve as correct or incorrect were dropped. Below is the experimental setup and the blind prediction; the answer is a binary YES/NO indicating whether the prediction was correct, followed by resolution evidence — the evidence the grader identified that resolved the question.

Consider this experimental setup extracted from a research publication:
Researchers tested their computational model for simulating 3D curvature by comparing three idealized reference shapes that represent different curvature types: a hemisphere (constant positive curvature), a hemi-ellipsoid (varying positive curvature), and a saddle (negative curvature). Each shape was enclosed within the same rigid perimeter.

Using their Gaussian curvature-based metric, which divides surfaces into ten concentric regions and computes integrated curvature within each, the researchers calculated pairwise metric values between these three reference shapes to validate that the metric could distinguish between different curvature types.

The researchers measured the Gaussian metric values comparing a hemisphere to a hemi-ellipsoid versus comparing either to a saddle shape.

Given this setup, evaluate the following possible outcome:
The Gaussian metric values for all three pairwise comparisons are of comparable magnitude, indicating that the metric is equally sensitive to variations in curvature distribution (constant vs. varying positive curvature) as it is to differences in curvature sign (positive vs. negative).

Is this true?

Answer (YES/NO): NO